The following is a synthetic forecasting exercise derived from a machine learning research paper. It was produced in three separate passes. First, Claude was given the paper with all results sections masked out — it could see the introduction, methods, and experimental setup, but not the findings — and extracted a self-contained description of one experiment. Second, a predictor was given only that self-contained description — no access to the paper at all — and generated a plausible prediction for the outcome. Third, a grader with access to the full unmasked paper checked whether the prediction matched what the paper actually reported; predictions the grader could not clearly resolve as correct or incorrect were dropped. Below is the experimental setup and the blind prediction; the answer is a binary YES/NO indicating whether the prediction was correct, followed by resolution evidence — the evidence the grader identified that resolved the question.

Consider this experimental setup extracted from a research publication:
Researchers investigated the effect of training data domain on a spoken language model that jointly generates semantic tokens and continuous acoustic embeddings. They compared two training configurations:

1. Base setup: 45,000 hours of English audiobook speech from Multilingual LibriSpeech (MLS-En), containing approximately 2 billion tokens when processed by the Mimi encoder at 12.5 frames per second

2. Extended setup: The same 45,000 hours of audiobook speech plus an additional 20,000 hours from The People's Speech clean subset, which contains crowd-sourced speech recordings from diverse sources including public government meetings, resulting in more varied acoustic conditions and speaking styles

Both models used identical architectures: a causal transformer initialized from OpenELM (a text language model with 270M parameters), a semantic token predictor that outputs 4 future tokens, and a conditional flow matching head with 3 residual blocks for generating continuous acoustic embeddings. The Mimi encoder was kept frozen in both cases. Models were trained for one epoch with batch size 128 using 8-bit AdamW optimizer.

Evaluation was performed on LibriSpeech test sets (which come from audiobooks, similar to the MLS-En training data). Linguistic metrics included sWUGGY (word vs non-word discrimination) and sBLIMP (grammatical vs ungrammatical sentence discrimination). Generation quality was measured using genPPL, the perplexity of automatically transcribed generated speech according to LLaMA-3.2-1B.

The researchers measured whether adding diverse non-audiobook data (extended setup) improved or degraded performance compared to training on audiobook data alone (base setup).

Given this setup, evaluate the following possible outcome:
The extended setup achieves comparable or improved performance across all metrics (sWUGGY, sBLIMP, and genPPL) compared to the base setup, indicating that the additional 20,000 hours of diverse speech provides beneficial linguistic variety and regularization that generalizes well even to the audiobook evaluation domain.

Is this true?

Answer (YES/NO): NO